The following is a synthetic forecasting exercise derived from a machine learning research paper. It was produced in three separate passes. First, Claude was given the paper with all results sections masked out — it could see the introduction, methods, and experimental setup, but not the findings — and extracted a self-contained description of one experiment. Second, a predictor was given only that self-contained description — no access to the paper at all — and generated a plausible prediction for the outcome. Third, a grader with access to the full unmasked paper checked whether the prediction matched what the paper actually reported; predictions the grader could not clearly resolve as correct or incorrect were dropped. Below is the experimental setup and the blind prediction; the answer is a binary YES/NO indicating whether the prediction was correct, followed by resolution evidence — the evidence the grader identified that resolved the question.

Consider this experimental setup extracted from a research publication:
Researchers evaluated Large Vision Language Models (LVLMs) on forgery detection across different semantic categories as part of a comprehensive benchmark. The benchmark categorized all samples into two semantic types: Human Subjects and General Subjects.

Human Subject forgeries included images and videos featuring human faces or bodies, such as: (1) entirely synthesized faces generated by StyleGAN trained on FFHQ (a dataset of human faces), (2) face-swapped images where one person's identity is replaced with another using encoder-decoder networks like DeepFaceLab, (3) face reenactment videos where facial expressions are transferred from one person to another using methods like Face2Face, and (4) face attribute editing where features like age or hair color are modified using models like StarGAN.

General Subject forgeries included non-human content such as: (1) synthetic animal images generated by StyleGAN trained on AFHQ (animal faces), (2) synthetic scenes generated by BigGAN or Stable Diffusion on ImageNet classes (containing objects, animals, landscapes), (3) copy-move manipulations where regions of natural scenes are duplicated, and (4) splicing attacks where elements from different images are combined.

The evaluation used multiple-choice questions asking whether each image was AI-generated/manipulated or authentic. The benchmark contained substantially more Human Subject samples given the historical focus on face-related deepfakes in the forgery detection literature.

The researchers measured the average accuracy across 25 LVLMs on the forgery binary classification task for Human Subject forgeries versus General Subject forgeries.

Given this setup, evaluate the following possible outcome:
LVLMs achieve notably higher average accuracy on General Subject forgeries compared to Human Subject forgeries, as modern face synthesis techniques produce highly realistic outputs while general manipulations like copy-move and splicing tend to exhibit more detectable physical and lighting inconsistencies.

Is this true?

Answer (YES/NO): NO